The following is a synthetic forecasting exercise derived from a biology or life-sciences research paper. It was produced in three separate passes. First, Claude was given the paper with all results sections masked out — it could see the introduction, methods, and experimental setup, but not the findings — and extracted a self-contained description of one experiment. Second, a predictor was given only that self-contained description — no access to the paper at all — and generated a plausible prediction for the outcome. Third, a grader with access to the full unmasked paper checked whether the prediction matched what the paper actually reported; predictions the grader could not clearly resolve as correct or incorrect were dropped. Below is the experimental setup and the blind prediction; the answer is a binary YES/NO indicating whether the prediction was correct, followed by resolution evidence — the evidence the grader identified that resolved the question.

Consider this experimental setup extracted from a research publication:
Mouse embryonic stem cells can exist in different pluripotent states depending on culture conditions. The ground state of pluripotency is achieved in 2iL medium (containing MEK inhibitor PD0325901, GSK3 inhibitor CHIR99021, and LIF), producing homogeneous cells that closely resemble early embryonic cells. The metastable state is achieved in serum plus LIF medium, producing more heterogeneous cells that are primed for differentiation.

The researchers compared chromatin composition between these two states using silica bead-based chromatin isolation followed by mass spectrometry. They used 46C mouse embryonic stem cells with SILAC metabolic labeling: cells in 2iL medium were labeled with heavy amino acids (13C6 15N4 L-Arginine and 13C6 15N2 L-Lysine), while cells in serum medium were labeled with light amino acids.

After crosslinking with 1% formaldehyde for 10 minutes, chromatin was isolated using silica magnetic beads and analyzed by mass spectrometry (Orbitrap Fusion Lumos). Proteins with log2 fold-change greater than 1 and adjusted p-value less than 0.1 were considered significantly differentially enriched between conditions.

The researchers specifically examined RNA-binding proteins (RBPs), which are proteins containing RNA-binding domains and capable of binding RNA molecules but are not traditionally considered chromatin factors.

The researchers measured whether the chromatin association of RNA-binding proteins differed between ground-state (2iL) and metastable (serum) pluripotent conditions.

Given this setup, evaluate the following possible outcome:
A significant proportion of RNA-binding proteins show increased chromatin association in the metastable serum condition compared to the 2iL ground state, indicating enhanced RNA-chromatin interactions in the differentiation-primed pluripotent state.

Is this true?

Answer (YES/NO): NO